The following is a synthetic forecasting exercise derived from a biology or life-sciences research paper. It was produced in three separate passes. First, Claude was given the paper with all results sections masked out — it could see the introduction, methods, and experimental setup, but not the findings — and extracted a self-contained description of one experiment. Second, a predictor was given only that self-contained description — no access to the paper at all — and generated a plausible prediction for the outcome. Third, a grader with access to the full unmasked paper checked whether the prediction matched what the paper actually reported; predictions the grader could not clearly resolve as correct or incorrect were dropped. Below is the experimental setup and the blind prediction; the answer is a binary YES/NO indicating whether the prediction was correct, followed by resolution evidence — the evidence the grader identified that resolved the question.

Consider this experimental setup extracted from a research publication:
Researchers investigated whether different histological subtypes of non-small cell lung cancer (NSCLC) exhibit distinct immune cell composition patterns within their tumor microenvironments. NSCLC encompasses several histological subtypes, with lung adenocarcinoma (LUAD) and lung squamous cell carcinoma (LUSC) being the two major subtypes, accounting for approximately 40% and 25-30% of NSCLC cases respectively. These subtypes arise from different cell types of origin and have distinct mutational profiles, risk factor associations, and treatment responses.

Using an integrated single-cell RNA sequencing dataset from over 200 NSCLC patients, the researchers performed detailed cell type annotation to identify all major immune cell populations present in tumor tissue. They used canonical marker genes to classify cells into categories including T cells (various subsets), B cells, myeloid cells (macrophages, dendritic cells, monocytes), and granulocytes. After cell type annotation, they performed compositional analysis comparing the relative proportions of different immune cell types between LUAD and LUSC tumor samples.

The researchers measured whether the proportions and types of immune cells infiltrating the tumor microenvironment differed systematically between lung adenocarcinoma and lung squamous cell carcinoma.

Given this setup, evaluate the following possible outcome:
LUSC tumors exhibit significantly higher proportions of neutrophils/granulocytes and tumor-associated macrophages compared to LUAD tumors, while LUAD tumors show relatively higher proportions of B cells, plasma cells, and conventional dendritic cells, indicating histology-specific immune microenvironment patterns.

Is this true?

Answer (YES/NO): NO